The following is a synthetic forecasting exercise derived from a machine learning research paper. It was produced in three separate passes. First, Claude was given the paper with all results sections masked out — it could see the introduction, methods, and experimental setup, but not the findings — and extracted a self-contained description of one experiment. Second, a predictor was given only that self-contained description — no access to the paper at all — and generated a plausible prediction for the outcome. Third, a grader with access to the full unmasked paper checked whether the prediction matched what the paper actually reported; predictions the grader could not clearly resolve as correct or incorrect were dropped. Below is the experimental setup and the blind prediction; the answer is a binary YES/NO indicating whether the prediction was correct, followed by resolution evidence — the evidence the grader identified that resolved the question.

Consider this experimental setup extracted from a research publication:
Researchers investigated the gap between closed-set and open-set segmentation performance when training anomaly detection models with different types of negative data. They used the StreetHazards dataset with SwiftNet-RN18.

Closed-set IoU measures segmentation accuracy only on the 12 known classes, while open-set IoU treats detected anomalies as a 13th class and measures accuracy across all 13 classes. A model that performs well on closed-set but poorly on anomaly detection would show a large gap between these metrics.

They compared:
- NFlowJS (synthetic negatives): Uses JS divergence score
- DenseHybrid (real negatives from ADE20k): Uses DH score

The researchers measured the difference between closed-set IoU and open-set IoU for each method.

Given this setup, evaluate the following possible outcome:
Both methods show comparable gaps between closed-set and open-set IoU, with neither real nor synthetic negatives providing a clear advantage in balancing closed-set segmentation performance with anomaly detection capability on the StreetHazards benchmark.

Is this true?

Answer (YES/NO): NO